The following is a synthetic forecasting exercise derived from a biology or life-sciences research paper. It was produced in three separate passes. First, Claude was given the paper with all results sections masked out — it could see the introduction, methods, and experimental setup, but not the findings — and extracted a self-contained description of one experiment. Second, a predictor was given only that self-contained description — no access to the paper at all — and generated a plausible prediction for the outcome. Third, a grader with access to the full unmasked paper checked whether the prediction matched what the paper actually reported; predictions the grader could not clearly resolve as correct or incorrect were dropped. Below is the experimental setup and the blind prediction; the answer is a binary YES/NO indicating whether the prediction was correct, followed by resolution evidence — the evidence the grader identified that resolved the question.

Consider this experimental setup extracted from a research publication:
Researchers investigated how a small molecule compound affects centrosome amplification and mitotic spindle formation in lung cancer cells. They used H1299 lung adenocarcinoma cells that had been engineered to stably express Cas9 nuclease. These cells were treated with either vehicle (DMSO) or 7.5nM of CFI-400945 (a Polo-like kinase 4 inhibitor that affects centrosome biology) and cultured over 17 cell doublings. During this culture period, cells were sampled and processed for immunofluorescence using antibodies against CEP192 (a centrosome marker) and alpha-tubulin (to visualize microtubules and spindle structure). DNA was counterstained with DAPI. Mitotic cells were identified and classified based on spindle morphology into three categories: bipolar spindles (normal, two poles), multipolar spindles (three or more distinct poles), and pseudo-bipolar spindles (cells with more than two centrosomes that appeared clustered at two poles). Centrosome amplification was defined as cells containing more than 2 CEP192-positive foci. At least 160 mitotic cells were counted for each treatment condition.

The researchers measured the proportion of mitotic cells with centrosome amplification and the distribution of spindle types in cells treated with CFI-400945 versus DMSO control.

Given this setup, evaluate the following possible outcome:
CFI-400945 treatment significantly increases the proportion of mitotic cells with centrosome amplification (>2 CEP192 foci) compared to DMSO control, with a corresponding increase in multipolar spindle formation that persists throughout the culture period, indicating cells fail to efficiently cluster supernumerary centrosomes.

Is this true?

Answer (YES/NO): YES